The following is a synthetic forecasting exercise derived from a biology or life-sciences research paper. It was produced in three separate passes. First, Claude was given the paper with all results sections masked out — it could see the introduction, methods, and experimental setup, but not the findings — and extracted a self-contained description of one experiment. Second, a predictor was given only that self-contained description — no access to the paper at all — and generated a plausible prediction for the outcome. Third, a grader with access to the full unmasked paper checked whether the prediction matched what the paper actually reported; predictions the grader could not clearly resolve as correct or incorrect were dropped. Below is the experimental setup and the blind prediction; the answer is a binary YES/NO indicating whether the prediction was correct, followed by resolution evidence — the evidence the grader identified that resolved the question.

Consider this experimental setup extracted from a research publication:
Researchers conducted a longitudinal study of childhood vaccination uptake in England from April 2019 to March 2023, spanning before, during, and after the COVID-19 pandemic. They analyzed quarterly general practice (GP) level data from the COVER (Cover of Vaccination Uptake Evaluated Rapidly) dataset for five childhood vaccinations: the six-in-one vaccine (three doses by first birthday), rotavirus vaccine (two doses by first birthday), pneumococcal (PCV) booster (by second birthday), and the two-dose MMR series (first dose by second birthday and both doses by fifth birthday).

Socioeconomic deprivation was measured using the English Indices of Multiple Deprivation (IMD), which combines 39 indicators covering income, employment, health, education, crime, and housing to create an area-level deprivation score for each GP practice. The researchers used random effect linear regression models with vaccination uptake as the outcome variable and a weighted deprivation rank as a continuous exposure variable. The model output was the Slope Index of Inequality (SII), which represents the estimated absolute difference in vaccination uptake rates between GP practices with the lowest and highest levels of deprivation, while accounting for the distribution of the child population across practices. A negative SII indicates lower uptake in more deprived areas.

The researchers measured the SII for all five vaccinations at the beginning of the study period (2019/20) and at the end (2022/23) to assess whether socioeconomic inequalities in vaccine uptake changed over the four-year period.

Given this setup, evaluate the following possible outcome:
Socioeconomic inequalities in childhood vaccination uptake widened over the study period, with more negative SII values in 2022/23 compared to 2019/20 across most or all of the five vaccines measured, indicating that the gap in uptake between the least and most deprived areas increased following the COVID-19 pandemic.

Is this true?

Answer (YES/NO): YES